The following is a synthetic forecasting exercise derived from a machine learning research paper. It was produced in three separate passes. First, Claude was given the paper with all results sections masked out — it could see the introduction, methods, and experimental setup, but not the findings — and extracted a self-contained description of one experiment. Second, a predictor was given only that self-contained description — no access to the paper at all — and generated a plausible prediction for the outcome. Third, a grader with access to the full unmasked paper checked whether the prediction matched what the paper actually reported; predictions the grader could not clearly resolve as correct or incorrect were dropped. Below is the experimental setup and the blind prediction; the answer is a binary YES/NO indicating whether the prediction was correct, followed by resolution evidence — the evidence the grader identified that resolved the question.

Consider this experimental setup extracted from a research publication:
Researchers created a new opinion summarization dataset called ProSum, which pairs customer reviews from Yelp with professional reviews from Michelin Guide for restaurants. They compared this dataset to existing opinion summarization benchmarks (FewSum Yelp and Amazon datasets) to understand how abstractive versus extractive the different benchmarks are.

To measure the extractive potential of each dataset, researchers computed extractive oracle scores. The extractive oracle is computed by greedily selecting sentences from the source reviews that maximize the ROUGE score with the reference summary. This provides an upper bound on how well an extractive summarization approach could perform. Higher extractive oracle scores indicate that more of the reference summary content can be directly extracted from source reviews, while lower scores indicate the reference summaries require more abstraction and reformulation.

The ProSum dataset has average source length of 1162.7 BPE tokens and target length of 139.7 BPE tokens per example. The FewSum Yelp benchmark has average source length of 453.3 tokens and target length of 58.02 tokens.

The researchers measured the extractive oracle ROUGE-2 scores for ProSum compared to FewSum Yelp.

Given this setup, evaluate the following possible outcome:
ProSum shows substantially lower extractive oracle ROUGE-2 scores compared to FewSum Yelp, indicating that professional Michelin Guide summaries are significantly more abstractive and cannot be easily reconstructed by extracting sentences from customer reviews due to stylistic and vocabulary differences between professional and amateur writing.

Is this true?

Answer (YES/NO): YES